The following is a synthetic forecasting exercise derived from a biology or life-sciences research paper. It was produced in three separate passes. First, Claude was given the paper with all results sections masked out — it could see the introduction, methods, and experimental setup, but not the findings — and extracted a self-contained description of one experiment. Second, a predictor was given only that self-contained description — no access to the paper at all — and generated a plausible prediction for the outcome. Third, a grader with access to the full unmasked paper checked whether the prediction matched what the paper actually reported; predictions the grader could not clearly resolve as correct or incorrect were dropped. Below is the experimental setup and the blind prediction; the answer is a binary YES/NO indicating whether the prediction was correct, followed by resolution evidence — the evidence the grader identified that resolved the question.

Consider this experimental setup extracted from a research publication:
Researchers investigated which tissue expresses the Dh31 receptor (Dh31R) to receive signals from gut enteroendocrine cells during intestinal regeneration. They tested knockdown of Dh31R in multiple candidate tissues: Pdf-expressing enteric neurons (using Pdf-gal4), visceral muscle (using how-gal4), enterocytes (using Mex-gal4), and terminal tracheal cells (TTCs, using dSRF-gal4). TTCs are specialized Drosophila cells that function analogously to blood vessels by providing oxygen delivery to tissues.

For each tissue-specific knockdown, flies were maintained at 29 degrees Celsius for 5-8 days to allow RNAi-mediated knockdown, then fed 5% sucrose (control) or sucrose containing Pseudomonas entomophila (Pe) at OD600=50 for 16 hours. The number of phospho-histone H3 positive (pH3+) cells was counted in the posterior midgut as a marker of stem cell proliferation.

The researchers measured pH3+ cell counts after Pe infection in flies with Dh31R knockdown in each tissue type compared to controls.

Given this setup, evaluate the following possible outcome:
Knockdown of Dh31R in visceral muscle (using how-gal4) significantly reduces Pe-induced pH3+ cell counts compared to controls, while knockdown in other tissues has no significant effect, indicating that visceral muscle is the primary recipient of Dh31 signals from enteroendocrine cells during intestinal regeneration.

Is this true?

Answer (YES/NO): NO